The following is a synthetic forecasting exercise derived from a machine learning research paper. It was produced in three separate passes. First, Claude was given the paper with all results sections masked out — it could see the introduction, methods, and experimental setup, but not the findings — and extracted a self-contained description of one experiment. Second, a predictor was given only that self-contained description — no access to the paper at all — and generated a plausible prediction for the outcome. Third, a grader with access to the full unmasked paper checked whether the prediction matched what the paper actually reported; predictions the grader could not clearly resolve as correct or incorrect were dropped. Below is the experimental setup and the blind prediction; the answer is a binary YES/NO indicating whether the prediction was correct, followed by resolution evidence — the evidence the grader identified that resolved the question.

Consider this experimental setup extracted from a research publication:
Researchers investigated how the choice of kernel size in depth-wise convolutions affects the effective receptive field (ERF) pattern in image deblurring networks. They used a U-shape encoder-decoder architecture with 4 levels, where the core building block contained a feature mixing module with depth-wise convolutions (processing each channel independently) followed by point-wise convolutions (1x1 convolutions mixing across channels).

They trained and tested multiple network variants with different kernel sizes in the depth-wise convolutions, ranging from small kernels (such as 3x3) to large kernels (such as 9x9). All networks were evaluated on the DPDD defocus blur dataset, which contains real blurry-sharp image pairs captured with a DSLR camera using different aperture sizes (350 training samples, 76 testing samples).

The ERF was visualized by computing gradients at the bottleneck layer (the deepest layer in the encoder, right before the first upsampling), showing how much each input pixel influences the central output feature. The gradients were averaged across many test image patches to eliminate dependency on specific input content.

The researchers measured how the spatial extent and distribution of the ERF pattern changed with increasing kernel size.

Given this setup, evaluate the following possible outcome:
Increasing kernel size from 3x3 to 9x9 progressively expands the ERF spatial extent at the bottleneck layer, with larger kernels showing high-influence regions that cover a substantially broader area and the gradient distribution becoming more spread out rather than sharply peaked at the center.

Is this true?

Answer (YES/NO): NO